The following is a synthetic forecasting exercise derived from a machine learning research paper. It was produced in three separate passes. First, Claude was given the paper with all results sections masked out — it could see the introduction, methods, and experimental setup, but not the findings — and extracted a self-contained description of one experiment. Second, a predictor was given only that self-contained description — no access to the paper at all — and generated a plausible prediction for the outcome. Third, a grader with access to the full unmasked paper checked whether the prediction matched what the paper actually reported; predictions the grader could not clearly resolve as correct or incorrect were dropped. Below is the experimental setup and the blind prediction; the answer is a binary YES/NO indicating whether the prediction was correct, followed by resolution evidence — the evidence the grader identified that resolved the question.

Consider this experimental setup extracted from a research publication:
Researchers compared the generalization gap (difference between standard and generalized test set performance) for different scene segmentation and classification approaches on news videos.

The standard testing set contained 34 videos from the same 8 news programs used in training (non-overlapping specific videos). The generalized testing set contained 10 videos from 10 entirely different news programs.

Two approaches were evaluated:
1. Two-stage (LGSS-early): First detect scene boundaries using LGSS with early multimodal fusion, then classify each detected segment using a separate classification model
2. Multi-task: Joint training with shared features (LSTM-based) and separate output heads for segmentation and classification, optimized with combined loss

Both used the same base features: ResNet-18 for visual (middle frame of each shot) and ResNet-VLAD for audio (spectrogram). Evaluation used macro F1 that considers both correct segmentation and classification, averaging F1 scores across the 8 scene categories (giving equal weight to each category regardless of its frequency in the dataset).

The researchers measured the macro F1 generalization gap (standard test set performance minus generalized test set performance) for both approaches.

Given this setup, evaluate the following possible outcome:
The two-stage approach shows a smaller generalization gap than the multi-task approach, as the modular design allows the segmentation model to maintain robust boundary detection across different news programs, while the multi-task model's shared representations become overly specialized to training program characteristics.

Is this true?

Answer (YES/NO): YES